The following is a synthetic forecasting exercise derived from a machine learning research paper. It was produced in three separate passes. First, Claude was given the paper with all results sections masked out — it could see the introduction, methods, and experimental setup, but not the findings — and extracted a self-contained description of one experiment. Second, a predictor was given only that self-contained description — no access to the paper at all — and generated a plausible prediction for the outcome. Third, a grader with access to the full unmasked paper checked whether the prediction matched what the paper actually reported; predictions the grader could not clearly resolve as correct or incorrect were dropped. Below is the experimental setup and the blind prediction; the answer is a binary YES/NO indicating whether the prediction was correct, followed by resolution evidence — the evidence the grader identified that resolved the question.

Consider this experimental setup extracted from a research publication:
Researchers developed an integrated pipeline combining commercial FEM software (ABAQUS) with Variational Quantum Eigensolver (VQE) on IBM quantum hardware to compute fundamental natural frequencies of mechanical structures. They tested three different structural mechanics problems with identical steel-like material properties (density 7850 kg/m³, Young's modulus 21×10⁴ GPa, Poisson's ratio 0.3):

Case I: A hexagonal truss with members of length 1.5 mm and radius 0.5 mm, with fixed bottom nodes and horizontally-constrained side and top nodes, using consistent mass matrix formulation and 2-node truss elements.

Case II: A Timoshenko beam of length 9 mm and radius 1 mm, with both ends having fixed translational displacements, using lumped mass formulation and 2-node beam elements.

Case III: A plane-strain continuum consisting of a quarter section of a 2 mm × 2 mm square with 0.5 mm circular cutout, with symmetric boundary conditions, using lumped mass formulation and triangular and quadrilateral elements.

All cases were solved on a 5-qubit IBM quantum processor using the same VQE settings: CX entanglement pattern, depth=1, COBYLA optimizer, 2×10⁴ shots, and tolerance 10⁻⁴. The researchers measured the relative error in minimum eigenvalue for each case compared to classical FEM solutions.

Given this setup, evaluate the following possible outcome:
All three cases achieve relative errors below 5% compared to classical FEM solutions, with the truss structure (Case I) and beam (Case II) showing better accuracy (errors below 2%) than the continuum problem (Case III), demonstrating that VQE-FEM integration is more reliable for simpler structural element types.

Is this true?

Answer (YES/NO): NO